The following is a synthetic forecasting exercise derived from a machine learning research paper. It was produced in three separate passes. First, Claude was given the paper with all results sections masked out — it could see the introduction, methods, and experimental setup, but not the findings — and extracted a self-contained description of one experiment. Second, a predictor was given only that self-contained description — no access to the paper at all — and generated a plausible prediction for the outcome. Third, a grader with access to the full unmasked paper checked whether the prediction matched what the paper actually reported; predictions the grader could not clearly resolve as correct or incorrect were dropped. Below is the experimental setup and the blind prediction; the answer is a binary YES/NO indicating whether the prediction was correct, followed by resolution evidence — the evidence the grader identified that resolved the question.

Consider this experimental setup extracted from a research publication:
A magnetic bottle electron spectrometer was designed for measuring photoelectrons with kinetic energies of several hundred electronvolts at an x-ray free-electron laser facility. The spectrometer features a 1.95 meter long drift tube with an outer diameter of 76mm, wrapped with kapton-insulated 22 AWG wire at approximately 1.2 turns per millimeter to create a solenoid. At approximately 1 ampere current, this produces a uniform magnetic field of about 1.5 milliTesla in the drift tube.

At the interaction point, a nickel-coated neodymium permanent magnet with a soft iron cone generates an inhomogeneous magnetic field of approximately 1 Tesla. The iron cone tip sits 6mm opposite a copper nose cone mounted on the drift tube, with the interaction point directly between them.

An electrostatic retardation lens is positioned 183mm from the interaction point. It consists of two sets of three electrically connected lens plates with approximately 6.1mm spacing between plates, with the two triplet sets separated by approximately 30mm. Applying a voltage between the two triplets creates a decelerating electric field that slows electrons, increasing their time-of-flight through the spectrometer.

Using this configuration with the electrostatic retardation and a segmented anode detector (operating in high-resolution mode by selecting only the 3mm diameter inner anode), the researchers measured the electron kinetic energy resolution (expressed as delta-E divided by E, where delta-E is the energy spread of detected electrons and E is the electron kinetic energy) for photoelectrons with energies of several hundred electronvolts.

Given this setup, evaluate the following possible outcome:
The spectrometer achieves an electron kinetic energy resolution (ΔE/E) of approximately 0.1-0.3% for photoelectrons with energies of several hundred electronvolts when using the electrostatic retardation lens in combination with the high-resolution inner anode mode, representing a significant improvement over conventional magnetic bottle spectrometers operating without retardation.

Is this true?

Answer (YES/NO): NO